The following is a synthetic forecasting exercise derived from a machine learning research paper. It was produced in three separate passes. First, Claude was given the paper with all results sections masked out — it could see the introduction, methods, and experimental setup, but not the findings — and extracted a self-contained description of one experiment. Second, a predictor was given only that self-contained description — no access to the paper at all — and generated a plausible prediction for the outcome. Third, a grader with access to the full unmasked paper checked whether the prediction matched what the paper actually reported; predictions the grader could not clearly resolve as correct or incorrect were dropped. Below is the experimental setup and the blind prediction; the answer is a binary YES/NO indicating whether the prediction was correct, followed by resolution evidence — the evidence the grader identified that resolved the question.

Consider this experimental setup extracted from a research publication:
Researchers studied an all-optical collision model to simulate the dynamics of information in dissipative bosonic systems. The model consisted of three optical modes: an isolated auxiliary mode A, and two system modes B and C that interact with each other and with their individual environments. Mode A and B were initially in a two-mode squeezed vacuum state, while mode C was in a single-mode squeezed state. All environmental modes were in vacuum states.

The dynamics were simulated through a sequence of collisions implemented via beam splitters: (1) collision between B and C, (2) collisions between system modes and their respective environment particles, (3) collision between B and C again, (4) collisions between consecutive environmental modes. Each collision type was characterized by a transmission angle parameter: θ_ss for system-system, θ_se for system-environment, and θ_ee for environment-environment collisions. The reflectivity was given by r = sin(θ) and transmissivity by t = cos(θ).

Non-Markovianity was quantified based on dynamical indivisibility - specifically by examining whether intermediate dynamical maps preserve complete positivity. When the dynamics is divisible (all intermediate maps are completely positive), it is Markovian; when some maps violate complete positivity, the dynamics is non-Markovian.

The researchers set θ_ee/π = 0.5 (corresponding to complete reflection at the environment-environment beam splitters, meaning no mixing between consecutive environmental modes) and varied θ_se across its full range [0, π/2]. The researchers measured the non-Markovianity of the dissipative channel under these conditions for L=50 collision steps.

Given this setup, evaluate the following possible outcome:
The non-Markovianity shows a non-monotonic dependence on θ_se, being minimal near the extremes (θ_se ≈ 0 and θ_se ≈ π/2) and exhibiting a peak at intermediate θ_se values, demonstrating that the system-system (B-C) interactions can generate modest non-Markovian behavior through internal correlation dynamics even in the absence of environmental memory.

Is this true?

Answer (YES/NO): NO